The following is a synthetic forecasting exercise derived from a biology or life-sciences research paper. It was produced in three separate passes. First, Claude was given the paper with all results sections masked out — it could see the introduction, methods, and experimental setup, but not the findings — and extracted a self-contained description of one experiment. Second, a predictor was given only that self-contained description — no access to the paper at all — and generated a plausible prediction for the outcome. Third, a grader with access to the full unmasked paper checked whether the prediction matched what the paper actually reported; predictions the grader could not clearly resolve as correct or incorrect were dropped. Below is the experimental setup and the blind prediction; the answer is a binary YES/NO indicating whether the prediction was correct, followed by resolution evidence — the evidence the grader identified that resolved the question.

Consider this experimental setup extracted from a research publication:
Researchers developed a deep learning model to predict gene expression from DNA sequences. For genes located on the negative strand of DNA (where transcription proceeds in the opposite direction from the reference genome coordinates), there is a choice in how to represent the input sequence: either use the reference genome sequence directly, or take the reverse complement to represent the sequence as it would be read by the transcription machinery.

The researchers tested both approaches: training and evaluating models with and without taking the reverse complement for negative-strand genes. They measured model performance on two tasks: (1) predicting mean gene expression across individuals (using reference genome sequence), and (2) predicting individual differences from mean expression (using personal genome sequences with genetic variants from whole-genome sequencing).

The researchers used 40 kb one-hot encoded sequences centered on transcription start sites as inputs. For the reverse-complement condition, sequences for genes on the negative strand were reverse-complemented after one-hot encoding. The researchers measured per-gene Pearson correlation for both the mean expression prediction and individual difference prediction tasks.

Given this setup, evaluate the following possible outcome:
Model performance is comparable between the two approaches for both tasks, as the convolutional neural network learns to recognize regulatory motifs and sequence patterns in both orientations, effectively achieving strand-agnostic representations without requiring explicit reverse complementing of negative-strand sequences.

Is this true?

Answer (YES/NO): NO